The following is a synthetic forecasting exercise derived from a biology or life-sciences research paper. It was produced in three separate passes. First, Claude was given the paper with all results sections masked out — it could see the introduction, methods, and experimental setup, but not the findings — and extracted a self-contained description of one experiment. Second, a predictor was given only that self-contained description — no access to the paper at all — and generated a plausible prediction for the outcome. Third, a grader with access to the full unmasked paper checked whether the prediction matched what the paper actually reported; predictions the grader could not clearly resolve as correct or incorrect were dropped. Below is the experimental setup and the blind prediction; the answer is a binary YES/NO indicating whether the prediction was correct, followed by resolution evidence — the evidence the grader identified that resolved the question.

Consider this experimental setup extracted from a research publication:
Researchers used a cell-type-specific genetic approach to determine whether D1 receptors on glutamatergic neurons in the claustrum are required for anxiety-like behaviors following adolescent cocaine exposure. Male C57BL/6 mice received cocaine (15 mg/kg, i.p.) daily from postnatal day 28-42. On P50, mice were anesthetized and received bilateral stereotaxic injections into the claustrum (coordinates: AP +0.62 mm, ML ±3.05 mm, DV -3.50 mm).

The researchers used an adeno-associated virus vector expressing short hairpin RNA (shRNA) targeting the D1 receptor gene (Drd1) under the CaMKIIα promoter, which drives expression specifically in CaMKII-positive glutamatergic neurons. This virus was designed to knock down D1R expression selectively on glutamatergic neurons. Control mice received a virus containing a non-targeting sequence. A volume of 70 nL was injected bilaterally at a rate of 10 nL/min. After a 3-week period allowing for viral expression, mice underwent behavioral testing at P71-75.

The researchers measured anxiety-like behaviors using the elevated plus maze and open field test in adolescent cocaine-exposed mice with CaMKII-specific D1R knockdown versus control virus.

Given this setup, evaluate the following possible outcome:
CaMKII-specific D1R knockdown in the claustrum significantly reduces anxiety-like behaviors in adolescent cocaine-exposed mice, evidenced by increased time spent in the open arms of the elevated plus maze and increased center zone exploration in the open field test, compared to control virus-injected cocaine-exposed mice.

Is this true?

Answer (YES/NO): NO